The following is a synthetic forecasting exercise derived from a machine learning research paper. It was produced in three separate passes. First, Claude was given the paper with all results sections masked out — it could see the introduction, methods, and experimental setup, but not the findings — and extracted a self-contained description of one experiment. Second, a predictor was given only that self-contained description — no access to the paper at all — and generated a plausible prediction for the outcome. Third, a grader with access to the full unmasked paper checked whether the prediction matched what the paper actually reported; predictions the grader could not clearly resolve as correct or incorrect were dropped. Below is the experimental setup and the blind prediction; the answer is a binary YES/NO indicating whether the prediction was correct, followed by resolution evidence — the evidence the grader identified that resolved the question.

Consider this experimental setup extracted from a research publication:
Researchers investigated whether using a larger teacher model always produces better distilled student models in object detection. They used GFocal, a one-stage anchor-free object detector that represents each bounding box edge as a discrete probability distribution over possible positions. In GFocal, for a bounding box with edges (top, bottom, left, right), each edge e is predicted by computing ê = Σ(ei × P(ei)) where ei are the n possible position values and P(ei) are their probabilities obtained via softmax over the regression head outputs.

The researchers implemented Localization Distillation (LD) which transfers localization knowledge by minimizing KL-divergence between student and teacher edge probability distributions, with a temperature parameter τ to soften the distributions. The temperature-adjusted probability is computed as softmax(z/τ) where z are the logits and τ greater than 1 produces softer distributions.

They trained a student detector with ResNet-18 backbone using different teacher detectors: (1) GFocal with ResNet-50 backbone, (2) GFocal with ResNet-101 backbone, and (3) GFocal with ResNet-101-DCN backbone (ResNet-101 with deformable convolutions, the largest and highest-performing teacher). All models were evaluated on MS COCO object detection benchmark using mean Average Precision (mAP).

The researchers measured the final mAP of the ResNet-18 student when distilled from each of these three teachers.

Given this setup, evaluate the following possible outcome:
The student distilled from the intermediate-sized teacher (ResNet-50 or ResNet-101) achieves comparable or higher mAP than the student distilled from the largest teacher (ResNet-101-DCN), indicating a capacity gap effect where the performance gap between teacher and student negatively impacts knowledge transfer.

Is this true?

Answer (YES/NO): YES